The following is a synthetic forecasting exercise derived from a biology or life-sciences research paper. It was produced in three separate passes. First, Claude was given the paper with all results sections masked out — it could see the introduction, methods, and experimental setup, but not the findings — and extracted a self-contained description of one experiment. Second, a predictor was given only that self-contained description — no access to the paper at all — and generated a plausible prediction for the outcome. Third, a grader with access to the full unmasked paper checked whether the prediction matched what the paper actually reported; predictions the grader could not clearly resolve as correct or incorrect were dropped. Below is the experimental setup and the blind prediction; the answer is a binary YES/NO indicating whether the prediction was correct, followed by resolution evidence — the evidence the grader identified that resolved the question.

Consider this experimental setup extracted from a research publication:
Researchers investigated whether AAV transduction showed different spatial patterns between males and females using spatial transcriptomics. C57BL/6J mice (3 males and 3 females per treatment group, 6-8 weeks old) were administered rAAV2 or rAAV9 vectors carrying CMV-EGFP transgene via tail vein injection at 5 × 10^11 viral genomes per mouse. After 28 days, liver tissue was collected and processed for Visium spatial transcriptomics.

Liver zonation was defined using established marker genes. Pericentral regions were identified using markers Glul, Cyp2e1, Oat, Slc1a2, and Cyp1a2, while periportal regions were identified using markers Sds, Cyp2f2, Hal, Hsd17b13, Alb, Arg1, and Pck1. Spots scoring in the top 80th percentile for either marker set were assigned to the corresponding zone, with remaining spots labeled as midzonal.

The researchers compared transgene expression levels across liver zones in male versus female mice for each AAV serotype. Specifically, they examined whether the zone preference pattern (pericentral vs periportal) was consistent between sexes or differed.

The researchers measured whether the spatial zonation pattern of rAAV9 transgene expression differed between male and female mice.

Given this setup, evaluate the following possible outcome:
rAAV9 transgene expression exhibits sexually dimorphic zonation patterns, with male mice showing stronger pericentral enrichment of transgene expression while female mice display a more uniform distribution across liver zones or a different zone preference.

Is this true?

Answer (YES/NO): NO